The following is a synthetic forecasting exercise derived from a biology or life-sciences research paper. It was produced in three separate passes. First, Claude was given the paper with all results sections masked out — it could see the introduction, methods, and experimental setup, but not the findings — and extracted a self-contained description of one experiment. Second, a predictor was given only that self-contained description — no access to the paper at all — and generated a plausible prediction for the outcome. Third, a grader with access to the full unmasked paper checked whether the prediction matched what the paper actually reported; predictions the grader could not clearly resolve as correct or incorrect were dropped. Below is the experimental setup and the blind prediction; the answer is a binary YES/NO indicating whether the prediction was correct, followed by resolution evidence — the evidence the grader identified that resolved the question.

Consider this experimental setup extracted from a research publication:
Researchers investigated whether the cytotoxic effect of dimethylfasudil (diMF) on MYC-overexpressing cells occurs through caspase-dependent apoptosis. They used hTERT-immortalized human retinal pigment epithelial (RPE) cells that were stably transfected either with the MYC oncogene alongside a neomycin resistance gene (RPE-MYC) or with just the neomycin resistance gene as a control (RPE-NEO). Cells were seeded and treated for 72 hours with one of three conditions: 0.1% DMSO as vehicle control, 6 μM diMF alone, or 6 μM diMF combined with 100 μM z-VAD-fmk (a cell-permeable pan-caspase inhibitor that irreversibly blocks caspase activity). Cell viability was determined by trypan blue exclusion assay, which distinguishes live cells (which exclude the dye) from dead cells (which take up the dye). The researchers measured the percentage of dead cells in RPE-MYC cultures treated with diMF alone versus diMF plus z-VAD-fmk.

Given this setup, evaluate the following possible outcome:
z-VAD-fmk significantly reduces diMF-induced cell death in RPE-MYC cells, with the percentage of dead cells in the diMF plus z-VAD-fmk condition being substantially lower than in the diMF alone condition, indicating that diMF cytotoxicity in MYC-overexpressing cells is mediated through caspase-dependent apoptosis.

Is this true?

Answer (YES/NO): NO